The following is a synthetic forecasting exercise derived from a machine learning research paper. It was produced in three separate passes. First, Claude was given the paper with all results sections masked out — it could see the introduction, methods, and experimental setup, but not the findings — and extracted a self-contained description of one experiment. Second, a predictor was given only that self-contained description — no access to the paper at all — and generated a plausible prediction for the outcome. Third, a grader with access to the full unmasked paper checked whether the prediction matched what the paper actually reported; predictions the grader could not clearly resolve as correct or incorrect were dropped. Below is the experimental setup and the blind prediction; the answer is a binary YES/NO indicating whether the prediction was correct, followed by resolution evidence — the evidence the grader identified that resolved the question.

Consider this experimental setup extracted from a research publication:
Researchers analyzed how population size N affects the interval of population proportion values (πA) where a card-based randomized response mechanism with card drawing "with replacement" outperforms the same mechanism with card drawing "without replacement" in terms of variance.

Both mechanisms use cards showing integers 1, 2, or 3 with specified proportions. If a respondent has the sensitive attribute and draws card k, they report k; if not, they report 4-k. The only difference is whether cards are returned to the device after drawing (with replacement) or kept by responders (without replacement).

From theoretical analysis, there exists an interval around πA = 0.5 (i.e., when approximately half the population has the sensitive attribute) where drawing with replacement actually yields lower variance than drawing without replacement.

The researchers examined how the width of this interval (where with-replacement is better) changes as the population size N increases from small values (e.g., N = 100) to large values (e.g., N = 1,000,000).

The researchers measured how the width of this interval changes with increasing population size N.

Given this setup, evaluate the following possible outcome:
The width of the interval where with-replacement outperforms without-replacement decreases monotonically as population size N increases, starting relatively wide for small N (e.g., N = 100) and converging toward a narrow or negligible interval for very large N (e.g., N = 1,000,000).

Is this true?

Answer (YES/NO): YES